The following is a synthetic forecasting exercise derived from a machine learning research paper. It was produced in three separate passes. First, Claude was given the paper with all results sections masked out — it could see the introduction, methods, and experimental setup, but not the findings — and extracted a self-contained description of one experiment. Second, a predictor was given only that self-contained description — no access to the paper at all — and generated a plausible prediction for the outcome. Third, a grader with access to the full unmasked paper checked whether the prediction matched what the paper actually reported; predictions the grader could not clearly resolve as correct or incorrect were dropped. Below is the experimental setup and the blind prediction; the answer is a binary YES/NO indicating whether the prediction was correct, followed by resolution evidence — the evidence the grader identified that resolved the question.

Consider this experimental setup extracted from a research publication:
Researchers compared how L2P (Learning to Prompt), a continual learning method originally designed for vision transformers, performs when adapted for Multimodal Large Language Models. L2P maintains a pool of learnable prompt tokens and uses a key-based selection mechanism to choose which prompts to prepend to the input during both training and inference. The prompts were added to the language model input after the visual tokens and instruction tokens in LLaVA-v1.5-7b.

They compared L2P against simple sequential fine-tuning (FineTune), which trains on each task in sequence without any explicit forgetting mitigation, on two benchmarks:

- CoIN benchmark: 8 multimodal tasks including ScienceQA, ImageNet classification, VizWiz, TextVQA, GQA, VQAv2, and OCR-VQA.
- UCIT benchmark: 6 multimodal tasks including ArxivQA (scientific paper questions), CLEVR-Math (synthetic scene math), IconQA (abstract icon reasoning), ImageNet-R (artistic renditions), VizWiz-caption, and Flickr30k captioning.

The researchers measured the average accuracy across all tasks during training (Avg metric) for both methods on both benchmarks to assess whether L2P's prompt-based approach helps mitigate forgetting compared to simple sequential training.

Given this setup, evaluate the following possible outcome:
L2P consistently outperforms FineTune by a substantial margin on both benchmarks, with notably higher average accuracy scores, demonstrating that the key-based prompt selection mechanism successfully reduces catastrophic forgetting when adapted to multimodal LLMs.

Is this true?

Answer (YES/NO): NO